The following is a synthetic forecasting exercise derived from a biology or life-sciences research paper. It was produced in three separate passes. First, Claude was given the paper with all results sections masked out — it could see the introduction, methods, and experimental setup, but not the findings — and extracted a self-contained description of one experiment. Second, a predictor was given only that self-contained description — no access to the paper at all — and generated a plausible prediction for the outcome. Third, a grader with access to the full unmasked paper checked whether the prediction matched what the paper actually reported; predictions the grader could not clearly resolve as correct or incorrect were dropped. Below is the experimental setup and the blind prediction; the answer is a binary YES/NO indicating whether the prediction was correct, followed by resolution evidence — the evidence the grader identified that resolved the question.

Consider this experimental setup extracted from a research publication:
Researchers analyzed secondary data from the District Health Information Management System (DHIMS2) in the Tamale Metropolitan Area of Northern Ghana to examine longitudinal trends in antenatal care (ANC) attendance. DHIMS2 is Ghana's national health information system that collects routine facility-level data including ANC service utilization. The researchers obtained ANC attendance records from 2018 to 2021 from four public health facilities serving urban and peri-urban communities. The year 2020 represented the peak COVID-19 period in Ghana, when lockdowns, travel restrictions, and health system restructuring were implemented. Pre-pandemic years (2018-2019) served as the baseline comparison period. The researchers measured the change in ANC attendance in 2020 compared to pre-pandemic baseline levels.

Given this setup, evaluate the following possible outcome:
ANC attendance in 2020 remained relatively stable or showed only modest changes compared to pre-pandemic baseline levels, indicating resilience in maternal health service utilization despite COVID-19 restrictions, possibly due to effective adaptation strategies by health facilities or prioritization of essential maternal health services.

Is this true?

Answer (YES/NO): NO